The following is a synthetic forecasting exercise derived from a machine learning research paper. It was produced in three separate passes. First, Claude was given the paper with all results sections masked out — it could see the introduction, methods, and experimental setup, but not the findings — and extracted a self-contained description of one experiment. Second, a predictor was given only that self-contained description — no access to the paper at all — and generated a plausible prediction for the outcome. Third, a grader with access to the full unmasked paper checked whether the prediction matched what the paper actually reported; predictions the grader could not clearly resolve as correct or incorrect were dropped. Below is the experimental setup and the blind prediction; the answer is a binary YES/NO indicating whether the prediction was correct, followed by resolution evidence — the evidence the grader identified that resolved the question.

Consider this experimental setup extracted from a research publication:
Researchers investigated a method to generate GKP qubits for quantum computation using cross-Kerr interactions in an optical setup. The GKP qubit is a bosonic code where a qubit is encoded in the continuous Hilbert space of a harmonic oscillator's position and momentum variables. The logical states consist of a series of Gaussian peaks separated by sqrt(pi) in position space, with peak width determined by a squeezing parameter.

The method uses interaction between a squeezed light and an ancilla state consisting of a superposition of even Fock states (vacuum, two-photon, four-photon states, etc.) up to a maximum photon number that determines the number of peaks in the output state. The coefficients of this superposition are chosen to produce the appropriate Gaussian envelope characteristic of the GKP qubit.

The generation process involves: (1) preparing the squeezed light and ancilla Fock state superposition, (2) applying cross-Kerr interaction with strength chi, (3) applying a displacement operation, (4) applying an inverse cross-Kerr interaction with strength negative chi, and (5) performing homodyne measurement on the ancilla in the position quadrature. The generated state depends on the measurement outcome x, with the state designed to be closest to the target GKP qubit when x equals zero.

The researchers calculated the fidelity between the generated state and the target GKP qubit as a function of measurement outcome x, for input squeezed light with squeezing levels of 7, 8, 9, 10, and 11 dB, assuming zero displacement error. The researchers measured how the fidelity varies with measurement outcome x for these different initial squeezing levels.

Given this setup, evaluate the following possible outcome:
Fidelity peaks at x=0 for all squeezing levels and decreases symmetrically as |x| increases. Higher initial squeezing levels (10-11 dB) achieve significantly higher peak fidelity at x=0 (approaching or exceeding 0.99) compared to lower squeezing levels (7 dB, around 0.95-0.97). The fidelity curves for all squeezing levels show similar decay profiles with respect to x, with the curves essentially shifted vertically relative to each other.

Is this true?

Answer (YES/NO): NO